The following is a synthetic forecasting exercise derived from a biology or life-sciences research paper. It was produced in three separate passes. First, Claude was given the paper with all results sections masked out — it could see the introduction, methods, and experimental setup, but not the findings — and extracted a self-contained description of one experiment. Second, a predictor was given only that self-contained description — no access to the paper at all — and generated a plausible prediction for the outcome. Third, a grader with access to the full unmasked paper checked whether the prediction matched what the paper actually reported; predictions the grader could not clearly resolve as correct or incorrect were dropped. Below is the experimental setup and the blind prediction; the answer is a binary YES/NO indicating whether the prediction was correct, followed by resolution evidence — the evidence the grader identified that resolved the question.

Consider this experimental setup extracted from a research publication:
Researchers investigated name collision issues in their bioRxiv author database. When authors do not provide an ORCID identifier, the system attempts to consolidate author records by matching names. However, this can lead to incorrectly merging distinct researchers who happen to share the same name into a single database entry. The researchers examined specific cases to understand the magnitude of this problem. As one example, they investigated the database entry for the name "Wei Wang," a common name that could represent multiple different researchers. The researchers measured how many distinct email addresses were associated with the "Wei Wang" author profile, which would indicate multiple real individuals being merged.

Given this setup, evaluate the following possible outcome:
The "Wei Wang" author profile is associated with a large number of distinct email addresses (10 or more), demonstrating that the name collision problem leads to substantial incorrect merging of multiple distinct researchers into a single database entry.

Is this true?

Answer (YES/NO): YES